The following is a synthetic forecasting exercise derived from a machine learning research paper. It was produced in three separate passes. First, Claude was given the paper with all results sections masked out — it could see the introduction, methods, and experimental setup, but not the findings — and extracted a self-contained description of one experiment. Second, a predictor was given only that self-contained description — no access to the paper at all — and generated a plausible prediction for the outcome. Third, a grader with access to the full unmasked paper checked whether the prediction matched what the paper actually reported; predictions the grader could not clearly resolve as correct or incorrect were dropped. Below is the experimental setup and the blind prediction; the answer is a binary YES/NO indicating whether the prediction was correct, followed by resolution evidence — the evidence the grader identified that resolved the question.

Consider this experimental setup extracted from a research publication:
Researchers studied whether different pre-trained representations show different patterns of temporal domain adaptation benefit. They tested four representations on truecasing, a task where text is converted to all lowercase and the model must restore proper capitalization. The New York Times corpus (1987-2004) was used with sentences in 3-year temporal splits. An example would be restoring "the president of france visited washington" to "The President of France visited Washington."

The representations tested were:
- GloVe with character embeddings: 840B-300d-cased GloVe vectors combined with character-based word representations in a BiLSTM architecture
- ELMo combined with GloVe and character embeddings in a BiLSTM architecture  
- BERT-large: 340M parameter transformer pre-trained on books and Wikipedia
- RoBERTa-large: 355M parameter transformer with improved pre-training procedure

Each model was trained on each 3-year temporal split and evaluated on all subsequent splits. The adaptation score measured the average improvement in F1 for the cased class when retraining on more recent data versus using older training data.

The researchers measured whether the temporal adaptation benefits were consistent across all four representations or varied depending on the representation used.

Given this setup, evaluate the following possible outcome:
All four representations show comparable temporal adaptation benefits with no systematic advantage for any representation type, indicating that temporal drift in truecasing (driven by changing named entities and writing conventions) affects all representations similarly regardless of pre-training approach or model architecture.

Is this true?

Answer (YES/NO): NO